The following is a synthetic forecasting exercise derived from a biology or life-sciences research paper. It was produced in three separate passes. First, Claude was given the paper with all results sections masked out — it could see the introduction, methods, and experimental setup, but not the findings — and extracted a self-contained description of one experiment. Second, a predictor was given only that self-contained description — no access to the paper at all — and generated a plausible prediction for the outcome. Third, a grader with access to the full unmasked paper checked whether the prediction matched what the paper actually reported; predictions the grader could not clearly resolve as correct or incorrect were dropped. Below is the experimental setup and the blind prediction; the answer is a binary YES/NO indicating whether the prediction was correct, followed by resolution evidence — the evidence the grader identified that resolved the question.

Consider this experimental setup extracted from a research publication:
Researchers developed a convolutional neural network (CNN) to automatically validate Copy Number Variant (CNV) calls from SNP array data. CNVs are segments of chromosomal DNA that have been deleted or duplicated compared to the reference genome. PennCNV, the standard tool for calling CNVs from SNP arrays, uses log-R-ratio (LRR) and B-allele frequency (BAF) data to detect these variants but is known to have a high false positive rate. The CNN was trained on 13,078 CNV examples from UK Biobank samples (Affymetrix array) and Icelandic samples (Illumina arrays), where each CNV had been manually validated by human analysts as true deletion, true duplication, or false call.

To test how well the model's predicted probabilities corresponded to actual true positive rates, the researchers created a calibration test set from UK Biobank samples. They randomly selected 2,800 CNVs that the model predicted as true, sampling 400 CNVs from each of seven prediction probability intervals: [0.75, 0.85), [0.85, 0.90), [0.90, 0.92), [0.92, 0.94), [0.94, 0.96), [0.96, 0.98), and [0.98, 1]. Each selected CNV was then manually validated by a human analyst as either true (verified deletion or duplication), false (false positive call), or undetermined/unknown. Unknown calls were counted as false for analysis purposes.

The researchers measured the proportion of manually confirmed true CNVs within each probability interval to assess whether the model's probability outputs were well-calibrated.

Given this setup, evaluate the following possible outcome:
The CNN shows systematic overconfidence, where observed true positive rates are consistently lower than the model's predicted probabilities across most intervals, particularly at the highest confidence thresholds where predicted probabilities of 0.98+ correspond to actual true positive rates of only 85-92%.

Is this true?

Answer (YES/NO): NO